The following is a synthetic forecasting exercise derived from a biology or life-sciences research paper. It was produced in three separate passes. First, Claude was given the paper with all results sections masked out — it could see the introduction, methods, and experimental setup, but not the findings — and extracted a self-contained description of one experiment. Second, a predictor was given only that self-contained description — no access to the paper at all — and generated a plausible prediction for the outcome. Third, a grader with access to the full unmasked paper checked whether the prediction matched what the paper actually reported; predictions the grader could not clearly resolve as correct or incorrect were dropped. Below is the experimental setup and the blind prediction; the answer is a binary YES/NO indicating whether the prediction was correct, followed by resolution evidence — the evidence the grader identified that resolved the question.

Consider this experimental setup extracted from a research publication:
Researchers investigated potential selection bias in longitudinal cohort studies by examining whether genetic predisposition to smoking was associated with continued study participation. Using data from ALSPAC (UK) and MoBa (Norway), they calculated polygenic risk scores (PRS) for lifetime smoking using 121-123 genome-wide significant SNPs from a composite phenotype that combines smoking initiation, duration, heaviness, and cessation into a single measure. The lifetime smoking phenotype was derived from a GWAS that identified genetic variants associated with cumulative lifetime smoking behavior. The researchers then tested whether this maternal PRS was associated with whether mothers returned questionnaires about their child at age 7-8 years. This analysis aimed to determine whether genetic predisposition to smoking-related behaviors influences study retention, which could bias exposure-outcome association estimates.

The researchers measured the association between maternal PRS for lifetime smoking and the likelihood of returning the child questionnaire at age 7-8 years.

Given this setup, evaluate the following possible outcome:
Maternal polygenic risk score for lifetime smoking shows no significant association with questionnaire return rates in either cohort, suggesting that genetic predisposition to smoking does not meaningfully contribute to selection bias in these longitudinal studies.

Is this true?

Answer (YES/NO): NO